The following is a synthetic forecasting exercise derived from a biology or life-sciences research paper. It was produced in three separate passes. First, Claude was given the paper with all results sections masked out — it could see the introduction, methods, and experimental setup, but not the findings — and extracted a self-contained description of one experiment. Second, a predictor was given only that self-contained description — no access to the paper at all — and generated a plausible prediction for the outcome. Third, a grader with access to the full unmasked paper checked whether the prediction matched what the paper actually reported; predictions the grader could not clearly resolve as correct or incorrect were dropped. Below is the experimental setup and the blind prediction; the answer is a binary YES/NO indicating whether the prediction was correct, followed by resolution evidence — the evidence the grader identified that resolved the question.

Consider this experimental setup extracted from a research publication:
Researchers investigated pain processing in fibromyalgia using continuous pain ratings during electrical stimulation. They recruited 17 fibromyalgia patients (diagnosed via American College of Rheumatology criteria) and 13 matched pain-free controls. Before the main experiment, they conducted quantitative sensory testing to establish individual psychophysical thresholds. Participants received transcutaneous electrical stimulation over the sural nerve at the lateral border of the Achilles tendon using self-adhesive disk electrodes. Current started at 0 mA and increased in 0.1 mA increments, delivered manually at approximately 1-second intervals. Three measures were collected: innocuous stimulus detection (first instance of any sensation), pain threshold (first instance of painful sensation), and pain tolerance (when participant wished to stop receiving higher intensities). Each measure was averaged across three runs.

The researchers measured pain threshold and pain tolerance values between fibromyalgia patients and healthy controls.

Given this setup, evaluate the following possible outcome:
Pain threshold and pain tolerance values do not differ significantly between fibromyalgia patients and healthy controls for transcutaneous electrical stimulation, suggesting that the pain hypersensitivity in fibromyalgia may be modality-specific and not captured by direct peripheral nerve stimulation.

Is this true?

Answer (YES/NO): NO